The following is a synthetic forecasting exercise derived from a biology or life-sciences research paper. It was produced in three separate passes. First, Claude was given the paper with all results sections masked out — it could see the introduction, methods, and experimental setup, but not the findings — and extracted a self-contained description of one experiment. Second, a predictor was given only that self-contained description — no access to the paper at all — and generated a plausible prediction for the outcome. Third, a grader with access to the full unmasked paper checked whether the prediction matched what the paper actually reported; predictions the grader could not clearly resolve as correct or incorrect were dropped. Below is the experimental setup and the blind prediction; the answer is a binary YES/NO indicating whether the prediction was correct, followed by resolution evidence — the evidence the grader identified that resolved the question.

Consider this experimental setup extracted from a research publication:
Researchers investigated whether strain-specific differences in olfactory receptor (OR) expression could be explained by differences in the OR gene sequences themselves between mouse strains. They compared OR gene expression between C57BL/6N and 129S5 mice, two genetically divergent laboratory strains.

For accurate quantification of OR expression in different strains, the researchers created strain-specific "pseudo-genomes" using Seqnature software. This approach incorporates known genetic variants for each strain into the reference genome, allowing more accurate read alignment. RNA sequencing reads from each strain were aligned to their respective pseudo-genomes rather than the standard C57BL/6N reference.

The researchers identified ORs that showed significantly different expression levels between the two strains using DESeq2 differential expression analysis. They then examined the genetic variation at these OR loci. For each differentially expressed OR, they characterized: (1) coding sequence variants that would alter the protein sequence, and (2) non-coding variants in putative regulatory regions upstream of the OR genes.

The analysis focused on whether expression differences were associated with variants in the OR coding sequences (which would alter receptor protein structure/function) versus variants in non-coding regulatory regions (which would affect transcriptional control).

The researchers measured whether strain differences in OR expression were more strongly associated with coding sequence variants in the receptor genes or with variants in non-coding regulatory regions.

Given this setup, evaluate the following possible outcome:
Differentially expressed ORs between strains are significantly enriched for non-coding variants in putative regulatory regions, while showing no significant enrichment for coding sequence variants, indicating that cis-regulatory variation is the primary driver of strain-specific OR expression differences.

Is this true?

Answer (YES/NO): NO